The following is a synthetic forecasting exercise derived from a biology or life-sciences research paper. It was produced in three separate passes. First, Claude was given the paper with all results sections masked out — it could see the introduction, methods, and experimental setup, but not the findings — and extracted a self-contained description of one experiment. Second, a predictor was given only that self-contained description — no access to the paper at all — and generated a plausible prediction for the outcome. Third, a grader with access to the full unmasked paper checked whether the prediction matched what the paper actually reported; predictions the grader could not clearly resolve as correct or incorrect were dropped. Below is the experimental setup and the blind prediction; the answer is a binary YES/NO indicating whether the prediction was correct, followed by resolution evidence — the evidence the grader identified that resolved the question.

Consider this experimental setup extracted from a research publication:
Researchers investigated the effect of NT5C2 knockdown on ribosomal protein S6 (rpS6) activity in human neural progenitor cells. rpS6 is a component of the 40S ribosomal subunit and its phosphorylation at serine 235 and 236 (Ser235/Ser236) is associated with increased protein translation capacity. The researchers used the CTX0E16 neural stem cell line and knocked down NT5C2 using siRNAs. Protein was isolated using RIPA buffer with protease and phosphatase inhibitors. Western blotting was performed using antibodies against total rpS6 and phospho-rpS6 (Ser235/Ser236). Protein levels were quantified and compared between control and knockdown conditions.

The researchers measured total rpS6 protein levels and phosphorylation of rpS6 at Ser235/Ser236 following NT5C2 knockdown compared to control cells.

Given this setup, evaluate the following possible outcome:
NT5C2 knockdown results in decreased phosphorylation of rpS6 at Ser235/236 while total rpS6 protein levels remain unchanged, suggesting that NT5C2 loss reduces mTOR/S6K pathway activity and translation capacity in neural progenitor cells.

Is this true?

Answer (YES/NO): NO